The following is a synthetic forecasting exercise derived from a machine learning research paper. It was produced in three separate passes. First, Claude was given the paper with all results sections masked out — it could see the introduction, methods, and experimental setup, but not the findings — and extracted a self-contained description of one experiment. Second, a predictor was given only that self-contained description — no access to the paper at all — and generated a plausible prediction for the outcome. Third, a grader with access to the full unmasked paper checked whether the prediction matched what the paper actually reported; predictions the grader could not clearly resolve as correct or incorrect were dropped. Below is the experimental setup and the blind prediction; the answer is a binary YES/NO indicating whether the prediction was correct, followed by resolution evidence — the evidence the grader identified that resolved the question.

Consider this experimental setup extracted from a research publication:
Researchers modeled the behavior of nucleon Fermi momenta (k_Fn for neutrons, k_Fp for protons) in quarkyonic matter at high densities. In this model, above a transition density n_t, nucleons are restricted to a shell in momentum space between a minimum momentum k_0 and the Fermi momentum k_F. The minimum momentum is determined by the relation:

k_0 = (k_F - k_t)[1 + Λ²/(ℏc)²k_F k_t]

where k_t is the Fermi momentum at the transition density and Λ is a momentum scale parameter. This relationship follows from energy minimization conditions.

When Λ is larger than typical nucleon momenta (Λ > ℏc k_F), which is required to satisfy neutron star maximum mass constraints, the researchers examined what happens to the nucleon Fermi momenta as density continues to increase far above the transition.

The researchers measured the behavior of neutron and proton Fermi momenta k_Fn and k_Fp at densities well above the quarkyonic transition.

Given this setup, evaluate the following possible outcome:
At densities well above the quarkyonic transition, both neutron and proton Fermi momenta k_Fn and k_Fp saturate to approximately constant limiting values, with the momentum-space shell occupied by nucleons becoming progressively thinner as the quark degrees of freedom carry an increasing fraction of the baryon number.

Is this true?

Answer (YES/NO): NO